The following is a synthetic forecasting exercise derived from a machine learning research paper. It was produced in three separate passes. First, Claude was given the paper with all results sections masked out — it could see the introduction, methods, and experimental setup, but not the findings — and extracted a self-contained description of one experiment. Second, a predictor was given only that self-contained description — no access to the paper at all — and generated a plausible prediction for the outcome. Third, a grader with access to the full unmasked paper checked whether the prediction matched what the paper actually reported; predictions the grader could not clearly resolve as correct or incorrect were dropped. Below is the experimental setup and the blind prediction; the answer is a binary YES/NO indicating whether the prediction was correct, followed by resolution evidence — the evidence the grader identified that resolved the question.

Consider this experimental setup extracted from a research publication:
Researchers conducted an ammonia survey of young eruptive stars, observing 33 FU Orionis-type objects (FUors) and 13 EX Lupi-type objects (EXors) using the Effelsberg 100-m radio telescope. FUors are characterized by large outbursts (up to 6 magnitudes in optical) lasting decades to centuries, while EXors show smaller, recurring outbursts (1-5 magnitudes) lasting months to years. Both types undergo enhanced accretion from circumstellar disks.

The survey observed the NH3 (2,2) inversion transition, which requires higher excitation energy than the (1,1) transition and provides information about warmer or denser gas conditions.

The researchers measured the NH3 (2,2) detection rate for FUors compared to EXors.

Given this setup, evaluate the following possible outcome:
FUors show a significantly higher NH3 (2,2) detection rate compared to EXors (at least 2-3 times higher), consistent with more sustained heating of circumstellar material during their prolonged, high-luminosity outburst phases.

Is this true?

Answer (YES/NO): NO